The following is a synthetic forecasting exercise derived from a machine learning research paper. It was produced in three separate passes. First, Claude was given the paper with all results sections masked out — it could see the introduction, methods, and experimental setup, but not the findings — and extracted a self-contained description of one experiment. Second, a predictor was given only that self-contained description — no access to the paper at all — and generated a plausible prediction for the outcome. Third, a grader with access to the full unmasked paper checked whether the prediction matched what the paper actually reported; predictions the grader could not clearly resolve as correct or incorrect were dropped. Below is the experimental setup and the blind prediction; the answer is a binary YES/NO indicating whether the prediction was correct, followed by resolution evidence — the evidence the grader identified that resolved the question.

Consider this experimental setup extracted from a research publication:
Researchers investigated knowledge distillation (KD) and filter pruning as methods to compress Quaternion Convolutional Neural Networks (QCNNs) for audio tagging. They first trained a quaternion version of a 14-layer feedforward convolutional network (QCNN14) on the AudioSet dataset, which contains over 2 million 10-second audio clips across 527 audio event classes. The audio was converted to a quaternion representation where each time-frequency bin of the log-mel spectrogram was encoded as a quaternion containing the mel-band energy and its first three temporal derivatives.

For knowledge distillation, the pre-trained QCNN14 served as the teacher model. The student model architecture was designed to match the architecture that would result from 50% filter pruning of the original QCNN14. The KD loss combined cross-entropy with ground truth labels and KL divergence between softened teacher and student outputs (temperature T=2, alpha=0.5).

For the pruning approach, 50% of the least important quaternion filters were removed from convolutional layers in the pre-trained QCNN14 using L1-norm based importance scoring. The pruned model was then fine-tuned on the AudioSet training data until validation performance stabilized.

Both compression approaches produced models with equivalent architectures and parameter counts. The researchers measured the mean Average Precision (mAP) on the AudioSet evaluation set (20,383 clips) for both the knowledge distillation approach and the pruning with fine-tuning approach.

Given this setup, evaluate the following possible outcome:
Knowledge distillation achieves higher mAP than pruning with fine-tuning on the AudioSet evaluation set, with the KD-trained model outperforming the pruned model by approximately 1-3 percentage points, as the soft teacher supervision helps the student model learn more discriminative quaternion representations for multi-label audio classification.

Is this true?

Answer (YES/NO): NO